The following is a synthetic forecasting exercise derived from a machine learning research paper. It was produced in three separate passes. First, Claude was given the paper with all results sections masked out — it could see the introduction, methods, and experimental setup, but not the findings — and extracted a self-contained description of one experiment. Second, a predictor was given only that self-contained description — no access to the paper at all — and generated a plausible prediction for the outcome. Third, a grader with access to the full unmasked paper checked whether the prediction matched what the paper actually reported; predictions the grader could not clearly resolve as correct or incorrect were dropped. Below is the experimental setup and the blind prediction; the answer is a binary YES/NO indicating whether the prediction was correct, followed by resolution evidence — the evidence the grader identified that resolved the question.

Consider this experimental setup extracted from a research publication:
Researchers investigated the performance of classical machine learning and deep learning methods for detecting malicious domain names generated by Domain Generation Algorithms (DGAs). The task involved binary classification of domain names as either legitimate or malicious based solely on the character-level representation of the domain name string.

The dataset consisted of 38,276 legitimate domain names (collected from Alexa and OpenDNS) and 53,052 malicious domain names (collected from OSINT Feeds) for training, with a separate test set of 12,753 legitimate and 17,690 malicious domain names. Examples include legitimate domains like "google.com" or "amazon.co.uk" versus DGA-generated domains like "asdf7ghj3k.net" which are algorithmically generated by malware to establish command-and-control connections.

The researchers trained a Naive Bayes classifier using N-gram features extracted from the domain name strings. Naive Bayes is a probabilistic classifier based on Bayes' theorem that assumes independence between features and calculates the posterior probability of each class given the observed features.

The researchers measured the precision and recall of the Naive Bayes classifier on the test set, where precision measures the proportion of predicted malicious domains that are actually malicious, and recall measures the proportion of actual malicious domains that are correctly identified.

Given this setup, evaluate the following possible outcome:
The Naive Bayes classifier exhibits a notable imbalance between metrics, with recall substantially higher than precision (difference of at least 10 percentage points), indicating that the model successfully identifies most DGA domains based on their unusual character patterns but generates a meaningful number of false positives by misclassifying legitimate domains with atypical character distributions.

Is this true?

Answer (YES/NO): NO